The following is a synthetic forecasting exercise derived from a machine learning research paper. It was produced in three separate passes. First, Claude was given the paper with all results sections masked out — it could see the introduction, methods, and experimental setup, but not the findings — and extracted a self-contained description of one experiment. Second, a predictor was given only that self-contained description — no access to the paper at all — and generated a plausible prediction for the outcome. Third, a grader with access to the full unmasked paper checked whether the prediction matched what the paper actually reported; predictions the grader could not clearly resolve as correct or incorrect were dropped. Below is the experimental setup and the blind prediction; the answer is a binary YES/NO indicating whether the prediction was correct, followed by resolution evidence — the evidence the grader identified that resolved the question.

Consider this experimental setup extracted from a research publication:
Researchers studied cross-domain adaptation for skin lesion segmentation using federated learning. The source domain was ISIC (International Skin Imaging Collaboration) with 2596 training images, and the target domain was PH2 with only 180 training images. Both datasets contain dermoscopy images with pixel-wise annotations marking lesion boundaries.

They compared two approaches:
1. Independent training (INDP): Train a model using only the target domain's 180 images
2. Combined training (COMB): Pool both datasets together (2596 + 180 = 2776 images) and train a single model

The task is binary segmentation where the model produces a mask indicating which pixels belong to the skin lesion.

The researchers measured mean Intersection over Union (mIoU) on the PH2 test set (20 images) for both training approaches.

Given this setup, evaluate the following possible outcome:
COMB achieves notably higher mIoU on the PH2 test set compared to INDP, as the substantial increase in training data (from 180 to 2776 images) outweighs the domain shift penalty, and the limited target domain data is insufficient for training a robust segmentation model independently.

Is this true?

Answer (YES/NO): NO